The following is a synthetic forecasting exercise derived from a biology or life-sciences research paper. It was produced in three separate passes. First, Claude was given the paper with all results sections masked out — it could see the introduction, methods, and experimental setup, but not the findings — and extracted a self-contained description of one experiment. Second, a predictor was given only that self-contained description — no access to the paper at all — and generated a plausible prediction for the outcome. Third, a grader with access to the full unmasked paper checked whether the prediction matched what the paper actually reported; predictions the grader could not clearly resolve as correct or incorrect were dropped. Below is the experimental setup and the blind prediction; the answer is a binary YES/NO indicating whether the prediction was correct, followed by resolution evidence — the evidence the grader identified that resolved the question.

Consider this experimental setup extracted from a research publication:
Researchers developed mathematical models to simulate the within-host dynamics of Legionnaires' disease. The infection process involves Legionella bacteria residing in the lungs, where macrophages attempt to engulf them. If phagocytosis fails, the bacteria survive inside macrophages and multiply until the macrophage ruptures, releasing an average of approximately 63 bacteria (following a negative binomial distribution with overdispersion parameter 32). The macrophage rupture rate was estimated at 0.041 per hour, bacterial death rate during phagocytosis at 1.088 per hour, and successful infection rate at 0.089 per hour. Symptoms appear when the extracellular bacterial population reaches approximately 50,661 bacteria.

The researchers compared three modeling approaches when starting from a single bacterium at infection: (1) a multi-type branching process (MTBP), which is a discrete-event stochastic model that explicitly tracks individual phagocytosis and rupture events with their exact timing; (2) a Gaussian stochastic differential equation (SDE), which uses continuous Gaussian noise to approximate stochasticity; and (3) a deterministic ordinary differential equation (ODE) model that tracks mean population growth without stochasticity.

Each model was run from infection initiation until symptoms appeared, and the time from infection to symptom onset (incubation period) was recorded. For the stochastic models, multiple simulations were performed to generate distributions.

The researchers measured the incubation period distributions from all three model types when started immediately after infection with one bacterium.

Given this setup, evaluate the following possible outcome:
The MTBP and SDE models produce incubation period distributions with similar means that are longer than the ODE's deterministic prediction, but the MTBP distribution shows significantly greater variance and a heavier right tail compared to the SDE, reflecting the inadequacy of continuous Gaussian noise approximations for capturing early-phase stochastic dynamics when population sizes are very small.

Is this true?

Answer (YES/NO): NO